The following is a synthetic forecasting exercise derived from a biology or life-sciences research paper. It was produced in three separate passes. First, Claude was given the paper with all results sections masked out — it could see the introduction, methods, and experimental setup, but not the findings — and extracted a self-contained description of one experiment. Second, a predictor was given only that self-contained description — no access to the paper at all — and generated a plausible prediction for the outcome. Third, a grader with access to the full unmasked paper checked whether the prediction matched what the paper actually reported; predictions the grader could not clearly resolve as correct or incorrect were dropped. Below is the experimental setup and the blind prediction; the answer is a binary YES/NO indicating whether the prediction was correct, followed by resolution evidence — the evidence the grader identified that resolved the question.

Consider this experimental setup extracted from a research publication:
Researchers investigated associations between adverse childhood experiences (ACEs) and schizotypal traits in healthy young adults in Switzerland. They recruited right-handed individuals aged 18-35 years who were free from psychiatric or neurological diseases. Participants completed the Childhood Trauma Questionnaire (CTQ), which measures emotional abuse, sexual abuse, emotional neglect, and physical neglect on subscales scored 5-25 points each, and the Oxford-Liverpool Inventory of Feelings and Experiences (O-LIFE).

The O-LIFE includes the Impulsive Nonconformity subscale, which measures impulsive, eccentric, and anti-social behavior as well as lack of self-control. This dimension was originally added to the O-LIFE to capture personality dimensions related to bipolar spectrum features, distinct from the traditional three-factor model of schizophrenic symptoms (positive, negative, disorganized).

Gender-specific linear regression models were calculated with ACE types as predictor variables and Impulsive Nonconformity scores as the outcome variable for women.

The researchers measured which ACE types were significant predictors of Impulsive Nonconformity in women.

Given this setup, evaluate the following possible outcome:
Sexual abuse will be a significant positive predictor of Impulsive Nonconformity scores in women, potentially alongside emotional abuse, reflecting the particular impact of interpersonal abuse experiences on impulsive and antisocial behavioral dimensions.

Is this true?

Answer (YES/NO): NO